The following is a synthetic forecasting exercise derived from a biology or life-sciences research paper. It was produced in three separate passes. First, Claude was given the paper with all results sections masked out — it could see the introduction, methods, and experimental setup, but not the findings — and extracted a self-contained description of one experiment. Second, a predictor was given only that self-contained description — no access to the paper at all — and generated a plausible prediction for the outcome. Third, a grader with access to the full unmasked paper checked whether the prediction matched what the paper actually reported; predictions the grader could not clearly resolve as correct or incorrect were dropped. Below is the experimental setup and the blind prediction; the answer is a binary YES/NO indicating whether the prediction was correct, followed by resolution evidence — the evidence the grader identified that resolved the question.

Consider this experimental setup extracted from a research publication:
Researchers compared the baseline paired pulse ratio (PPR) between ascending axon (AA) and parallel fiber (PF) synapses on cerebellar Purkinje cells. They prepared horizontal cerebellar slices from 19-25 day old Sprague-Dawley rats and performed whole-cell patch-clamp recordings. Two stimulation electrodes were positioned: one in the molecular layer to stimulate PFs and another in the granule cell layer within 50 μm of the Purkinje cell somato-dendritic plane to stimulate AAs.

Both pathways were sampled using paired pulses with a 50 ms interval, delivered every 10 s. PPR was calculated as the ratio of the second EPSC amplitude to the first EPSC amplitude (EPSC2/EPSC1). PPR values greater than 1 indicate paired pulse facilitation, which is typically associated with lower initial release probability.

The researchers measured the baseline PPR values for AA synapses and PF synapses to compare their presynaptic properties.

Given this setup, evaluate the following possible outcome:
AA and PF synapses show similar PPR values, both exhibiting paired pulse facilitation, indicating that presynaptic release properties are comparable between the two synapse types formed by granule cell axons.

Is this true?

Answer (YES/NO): YES